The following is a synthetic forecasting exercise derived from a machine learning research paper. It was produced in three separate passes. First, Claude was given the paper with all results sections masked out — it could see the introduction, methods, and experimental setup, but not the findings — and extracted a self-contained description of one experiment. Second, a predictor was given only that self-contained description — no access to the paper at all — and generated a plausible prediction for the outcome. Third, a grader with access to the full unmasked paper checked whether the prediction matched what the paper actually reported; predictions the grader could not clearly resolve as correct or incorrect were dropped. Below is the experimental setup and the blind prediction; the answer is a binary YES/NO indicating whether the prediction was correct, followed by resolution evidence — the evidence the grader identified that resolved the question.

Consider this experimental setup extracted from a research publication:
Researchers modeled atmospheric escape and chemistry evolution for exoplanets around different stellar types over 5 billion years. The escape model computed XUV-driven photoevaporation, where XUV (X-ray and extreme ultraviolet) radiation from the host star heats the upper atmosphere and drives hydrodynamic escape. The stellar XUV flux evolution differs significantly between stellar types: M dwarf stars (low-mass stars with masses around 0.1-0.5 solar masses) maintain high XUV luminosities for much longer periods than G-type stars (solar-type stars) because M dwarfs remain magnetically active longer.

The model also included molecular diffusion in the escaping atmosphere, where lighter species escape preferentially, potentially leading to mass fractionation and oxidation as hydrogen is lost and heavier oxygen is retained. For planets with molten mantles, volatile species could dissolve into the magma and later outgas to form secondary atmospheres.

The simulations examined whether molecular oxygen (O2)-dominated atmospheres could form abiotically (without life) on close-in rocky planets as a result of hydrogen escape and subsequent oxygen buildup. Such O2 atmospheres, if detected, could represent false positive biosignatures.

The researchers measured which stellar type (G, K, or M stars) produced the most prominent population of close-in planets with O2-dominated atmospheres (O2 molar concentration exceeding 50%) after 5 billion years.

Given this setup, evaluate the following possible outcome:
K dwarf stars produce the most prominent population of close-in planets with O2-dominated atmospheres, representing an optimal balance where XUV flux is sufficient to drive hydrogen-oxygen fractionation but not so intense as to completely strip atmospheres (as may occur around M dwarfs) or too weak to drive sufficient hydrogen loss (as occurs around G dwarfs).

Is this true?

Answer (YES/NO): NO